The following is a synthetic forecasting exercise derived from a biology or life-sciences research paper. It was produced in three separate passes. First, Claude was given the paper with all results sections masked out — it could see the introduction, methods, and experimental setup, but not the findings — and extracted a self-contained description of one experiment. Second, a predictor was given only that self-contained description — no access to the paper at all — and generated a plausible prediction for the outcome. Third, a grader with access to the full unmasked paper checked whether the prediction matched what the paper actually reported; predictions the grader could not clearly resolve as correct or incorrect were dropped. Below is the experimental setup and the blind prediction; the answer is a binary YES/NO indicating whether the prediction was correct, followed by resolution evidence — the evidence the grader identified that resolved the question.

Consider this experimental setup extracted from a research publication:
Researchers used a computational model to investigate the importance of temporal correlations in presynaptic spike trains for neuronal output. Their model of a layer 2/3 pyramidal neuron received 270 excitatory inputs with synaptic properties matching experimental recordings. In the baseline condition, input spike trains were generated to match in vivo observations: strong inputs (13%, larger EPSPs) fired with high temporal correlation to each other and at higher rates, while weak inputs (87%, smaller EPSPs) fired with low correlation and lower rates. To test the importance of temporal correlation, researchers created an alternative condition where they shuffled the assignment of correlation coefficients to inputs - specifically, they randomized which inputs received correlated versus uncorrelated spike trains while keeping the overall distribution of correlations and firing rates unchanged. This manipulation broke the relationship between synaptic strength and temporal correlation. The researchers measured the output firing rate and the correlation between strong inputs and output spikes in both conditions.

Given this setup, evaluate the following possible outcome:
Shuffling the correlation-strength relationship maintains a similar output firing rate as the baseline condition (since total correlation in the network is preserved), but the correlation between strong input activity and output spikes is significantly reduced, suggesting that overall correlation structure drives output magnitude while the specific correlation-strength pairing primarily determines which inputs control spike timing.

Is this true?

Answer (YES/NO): NO